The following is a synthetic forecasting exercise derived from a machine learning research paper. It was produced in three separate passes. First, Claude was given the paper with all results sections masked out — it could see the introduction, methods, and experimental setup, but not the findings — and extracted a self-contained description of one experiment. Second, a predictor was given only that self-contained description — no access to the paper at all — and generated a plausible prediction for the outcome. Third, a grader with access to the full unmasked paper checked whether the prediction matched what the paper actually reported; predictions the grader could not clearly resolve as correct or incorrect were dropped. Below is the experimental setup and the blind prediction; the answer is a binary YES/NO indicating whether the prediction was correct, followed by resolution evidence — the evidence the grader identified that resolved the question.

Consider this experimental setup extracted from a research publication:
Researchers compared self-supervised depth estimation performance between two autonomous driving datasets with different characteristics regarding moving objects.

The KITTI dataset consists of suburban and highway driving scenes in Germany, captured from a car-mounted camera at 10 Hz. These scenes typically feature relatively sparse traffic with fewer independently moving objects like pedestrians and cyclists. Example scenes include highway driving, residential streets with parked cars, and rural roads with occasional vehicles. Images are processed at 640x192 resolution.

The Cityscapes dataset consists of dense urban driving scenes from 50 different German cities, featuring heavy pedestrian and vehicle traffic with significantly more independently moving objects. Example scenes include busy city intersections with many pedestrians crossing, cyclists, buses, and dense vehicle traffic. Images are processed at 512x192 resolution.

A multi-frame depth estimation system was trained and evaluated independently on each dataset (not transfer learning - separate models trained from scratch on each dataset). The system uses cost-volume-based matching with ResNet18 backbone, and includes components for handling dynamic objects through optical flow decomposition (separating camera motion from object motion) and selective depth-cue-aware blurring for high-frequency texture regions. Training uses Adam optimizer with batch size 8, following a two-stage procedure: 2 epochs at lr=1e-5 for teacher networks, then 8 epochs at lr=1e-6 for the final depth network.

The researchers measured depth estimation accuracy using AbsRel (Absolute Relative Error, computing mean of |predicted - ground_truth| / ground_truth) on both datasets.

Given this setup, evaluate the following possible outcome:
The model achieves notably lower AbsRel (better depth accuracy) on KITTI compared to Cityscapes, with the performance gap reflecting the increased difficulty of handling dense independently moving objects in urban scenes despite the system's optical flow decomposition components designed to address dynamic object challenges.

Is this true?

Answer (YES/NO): NO